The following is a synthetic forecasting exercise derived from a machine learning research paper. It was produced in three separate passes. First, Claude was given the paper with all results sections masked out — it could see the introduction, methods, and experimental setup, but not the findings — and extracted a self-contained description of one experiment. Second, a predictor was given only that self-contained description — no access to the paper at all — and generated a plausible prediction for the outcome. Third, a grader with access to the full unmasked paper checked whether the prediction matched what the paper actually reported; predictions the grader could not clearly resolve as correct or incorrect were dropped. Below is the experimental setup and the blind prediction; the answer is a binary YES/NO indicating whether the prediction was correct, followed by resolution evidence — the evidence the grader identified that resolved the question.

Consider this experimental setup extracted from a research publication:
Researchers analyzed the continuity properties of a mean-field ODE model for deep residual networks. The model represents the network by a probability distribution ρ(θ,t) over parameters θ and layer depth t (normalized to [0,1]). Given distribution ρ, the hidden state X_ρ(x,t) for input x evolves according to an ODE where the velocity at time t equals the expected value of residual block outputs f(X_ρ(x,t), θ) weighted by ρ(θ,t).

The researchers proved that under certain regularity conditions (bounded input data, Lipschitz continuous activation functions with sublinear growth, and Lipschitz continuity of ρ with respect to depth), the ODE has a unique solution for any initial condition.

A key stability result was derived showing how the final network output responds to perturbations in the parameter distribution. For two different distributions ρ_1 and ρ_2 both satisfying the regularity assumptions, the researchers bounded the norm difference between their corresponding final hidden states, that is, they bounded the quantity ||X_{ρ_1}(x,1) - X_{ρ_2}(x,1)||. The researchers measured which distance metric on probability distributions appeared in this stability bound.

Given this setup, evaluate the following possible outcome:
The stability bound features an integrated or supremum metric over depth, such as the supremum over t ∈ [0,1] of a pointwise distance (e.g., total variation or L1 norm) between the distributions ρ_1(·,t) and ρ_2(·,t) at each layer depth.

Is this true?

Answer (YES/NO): NO